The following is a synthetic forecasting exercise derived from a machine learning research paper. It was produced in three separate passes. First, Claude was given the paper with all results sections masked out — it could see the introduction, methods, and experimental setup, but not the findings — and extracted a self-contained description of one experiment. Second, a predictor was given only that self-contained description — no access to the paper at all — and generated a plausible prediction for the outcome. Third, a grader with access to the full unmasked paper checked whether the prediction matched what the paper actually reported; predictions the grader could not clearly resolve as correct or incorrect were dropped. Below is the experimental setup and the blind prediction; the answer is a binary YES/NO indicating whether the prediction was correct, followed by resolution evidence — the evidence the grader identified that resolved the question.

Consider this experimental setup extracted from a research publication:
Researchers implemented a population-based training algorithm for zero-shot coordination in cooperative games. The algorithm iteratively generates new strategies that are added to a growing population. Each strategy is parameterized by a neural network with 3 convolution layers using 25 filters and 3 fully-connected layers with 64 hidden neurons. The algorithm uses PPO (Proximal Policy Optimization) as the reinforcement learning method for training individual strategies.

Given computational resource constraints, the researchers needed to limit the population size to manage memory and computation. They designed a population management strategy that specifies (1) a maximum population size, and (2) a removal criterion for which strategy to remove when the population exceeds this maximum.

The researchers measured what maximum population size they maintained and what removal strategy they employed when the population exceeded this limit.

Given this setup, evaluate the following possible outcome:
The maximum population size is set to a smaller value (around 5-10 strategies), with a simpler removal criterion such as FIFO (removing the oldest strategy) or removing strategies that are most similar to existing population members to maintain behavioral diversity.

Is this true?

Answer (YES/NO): NO